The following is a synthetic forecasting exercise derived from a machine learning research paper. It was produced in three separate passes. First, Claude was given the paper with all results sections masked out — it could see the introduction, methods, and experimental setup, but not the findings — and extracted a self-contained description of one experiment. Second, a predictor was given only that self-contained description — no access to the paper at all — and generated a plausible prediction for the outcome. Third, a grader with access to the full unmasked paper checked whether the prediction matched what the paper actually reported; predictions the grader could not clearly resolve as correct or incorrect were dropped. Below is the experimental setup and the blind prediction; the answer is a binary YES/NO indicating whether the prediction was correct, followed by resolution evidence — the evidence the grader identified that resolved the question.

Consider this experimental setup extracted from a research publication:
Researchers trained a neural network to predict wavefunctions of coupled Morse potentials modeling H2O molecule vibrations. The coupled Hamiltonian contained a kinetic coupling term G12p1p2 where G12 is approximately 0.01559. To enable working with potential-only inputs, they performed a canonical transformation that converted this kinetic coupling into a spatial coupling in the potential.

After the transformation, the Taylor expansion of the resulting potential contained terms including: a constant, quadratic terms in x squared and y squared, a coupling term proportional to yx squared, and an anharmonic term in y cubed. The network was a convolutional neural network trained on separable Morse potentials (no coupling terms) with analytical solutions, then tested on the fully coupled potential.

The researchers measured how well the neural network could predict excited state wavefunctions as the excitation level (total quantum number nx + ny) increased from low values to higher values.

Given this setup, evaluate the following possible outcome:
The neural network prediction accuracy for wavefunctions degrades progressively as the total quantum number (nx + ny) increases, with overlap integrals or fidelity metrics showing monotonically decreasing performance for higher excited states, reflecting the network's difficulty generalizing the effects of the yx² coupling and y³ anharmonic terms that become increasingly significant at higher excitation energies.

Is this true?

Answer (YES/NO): NO